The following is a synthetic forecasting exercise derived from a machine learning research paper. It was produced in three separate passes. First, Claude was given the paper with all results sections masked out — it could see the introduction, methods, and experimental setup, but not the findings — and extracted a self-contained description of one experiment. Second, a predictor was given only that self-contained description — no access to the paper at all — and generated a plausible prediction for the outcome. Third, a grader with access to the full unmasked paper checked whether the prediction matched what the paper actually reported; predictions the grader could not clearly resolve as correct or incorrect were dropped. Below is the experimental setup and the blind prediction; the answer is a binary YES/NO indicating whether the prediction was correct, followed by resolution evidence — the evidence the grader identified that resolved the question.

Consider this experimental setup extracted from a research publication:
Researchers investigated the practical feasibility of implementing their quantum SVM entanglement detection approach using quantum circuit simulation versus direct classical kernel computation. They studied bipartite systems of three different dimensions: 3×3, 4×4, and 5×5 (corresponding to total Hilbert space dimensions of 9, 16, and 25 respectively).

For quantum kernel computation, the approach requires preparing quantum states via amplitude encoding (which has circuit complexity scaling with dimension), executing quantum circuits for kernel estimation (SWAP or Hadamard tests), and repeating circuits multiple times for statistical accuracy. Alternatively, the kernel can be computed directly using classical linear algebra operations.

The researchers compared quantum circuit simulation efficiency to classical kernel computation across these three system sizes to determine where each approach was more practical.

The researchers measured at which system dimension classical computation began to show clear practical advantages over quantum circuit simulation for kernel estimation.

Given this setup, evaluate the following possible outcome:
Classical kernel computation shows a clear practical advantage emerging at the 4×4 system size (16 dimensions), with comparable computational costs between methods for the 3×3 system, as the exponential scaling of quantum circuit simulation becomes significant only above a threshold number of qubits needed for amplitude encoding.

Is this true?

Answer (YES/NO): NO